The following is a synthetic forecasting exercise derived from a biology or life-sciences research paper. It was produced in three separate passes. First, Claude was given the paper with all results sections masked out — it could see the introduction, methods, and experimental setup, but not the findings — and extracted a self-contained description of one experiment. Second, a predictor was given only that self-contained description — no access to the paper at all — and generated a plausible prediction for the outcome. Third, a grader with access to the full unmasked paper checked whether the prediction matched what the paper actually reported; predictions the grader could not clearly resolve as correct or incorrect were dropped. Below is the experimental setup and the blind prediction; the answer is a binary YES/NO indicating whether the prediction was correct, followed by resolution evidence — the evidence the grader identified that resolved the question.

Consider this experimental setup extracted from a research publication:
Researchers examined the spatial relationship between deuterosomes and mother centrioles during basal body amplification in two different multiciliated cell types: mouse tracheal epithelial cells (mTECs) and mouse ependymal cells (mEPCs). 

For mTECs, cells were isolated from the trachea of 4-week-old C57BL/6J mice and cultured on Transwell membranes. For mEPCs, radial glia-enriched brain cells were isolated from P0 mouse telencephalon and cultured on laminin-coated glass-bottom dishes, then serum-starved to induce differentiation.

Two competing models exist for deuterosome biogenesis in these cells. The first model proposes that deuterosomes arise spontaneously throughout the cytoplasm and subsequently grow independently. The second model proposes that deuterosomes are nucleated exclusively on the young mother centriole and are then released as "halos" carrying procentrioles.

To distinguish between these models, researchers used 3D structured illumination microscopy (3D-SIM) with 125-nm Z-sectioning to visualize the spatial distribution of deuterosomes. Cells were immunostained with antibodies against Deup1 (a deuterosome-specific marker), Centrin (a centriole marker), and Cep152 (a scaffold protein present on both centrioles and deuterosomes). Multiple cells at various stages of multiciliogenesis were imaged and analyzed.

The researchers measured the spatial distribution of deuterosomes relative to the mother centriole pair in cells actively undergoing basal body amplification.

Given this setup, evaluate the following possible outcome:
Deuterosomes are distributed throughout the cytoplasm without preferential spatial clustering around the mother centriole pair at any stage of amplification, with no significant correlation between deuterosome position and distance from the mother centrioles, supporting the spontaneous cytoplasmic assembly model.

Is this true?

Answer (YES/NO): YES